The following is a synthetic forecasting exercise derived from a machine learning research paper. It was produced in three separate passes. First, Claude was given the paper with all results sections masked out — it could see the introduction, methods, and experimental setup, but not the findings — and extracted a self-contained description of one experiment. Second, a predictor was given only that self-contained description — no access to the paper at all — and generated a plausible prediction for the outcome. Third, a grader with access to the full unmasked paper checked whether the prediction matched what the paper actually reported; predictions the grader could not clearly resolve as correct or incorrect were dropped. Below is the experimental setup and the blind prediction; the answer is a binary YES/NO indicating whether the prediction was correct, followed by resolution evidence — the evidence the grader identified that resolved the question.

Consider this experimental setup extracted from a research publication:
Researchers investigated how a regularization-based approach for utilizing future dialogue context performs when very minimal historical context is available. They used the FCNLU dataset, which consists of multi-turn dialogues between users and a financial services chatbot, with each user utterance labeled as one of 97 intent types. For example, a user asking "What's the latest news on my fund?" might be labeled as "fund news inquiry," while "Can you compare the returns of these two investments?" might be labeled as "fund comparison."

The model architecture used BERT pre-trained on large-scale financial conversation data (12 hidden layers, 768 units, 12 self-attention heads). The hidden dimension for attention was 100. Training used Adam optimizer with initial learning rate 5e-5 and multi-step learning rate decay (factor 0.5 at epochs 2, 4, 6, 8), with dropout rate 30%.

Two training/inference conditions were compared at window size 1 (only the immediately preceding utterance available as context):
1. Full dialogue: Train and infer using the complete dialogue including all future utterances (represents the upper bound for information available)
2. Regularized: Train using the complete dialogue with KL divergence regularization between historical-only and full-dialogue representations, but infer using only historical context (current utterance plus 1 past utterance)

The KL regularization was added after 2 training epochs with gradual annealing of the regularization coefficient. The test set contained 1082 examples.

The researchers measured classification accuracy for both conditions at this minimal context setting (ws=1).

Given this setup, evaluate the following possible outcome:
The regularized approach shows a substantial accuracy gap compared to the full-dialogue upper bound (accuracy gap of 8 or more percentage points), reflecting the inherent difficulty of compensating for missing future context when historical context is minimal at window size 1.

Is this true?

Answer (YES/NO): NO